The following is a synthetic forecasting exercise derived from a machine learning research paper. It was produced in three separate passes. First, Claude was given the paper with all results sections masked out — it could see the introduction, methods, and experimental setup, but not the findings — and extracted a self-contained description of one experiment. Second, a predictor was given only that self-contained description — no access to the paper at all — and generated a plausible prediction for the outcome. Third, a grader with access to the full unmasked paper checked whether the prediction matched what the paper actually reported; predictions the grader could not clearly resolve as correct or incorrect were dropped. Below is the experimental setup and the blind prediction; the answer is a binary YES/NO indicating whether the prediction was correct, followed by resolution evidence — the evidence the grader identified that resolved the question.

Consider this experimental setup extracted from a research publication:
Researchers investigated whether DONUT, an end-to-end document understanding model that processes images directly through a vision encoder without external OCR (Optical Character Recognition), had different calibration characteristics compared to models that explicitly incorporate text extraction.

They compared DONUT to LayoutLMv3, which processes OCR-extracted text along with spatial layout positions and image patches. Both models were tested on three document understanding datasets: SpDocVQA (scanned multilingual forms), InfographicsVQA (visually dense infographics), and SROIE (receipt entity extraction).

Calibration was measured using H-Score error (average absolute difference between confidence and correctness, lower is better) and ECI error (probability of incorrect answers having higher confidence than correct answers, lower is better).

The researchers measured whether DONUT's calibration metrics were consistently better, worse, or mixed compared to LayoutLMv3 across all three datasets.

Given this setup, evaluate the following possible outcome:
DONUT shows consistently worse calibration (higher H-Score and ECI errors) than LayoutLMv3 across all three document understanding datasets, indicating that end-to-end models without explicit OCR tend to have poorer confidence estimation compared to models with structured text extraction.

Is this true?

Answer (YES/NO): YES